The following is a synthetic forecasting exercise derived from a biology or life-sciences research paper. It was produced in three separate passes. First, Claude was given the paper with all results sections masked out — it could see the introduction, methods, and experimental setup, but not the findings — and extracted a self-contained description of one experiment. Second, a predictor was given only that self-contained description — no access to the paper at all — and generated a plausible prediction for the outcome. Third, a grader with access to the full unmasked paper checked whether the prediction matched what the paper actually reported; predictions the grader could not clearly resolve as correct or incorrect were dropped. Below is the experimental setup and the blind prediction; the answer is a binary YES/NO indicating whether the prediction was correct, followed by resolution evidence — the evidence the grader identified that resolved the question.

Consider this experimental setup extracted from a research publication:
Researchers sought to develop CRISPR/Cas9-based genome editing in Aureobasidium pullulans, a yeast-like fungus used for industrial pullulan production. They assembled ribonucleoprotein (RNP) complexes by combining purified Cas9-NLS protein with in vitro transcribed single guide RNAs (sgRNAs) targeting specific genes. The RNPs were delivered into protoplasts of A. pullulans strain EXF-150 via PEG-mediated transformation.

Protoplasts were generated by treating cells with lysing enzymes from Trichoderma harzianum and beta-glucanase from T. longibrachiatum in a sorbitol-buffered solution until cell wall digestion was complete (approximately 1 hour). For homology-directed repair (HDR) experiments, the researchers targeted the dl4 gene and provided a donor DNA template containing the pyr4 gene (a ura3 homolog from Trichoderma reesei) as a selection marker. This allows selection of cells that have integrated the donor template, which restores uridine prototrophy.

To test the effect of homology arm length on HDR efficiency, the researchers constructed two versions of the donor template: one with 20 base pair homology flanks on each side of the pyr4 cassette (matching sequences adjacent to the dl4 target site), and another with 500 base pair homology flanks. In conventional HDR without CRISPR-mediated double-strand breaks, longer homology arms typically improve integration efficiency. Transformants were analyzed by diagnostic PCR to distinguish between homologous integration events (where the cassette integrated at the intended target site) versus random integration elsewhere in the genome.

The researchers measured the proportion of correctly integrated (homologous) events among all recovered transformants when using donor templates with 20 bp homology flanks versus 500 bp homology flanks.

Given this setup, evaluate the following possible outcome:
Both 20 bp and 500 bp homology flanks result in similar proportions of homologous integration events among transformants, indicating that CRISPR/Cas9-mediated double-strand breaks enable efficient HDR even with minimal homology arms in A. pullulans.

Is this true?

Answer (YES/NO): YES